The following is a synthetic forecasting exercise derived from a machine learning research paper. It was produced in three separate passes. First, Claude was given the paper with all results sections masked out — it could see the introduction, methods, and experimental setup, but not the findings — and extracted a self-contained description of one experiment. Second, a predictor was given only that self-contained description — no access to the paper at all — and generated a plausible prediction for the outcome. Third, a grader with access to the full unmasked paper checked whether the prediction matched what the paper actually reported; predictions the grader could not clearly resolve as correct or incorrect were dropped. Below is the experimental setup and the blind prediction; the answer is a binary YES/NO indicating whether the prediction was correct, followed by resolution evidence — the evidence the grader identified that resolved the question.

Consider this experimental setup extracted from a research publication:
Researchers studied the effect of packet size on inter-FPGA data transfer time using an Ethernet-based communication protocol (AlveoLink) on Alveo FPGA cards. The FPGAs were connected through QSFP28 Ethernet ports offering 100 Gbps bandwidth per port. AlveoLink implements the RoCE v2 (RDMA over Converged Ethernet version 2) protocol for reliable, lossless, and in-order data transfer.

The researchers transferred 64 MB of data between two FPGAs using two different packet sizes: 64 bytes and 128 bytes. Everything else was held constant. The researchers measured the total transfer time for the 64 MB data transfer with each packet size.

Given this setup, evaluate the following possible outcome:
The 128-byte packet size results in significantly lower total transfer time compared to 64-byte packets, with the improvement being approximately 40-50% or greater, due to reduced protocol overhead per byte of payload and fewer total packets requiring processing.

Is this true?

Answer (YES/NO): NO